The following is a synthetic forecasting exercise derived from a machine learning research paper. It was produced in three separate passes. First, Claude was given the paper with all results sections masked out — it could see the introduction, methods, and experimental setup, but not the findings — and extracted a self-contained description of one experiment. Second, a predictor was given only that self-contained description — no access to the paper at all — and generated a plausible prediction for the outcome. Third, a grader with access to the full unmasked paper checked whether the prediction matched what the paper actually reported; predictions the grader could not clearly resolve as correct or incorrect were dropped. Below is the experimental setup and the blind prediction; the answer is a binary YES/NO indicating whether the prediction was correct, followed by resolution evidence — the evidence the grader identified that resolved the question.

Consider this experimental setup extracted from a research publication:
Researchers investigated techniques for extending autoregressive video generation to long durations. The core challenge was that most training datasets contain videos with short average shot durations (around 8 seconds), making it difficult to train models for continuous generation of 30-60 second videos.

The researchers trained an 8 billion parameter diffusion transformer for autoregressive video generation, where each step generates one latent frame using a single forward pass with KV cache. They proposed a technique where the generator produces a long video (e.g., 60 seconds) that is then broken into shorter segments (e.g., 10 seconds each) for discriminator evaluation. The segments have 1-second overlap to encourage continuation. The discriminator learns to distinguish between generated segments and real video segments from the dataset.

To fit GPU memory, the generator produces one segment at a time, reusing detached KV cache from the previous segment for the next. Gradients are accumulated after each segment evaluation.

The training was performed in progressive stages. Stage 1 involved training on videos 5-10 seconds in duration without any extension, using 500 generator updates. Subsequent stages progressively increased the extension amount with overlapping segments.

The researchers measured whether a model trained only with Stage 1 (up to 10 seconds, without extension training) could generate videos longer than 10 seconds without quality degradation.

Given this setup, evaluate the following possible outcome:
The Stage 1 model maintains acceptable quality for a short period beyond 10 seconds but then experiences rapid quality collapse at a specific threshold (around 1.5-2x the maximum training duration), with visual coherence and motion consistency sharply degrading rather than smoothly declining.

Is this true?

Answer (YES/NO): NO